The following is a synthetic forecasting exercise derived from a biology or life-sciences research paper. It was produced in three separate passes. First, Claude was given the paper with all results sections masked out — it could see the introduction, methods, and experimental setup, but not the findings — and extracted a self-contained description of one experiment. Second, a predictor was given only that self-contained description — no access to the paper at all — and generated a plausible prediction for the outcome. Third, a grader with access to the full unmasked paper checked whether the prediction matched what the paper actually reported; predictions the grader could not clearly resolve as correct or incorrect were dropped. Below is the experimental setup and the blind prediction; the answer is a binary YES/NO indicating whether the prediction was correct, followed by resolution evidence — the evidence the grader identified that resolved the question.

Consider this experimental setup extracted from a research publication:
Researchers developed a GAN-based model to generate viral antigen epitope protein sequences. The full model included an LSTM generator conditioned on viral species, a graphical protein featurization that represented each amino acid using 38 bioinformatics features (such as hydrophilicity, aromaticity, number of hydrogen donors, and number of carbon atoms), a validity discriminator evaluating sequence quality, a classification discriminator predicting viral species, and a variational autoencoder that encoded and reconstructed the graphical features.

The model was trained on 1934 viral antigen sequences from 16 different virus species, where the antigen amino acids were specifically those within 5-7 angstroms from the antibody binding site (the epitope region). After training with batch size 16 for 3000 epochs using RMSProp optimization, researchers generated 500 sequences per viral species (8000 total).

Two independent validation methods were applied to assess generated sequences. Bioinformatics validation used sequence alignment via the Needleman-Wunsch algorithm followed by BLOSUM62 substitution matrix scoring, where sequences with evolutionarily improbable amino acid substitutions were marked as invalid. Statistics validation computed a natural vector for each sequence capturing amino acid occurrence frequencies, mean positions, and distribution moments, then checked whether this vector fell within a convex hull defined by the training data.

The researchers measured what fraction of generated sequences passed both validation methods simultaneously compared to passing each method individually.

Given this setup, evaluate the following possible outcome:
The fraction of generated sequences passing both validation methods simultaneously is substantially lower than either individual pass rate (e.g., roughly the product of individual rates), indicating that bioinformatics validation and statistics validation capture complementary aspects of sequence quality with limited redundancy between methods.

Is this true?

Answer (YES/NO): YES